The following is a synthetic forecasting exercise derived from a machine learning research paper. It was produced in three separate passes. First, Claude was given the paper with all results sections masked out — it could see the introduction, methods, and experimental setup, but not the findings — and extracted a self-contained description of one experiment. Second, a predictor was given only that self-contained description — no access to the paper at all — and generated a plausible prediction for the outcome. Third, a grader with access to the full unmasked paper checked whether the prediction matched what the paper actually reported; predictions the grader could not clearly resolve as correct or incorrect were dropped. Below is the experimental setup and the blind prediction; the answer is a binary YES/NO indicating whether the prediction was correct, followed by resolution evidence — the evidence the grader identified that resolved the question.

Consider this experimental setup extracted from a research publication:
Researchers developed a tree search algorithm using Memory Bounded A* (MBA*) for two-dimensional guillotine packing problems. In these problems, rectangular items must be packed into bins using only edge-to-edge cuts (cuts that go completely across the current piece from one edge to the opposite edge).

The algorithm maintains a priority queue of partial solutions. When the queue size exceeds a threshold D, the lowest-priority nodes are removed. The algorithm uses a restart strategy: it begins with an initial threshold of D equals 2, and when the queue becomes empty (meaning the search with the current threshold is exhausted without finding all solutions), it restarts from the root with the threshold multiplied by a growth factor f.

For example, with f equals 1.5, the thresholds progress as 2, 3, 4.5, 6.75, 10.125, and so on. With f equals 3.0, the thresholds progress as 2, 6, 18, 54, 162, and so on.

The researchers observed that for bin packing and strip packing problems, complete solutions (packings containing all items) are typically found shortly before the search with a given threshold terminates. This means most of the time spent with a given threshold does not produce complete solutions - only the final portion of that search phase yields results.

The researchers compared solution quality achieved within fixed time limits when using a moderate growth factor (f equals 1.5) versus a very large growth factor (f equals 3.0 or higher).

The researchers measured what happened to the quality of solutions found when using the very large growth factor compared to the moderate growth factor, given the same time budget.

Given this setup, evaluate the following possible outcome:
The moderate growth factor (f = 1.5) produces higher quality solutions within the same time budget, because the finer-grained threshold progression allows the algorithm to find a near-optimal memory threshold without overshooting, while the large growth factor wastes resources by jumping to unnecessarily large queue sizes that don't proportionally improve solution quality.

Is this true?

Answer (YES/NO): YES